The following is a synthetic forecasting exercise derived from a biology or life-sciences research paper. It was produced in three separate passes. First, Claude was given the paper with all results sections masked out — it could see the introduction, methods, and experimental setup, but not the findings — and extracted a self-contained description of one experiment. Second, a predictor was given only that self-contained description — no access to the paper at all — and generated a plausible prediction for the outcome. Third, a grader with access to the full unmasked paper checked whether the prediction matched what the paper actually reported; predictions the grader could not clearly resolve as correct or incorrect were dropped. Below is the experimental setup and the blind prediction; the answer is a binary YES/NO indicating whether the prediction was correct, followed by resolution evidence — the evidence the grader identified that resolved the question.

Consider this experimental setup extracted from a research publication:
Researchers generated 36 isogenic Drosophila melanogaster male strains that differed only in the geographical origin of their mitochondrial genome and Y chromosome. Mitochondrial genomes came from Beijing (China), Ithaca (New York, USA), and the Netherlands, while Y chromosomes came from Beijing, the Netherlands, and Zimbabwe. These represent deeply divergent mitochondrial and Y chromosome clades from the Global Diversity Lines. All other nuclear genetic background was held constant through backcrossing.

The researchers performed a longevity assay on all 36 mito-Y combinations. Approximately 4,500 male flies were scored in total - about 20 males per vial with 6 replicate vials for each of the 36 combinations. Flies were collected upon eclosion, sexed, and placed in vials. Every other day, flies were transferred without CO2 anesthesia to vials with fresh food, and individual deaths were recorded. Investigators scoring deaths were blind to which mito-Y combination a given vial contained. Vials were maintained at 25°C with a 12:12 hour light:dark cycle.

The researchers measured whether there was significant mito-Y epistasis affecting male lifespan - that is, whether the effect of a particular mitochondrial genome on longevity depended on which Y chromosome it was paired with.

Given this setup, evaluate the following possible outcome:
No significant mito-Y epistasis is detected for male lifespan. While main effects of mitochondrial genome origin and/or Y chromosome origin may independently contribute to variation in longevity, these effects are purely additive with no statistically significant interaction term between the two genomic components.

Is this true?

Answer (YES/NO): NO